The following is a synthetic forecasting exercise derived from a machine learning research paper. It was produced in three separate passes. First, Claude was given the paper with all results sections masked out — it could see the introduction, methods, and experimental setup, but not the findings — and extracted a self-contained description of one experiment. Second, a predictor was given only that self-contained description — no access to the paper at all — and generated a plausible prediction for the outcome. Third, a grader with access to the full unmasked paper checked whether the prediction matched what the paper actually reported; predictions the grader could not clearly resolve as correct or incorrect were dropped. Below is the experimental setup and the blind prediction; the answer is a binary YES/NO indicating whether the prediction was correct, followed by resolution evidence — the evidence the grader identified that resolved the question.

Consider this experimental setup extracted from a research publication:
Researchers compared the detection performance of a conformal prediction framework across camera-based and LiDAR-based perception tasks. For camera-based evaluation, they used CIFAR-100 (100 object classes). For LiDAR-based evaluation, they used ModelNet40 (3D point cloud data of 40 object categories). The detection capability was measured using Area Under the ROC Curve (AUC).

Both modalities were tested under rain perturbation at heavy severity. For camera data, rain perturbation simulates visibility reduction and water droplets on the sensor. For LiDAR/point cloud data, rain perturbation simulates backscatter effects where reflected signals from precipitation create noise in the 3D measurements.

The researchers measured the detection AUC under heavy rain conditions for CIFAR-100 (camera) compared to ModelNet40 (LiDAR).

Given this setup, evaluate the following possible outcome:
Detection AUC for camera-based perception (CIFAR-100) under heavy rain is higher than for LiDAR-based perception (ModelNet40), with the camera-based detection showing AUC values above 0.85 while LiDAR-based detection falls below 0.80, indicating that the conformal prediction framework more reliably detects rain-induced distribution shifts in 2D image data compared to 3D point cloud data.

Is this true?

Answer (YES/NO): NO